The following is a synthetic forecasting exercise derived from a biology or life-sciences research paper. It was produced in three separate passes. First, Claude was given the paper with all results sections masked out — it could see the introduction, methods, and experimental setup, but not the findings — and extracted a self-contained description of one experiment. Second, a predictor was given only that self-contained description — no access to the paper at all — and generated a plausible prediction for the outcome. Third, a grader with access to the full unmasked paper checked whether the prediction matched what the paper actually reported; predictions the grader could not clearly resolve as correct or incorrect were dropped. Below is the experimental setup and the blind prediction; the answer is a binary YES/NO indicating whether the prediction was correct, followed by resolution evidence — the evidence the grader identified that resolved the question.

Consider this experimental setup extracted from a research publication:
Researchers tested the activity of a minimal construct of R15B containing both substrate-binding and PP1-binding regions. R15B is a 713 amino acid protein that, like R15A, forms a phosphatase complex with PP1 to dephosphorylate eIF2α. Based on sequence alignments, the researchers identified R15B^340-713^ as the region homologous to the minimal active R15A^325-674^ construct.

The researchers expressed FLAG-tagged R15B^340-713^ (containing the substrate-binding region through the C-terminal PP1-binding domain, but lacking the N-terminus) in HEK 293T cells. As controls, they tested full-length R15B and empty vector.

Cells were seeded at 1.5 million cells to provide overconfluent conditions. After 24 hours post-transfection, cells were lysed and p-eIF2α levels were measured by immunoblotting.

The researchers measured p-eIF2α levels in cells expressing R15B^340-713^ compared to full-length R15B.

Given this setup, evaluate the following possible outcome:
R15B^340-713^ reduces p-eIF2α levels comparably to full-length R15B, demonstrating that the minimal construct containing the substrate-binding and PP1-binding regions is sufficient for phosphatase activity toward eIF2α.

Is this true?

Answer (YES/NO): YES